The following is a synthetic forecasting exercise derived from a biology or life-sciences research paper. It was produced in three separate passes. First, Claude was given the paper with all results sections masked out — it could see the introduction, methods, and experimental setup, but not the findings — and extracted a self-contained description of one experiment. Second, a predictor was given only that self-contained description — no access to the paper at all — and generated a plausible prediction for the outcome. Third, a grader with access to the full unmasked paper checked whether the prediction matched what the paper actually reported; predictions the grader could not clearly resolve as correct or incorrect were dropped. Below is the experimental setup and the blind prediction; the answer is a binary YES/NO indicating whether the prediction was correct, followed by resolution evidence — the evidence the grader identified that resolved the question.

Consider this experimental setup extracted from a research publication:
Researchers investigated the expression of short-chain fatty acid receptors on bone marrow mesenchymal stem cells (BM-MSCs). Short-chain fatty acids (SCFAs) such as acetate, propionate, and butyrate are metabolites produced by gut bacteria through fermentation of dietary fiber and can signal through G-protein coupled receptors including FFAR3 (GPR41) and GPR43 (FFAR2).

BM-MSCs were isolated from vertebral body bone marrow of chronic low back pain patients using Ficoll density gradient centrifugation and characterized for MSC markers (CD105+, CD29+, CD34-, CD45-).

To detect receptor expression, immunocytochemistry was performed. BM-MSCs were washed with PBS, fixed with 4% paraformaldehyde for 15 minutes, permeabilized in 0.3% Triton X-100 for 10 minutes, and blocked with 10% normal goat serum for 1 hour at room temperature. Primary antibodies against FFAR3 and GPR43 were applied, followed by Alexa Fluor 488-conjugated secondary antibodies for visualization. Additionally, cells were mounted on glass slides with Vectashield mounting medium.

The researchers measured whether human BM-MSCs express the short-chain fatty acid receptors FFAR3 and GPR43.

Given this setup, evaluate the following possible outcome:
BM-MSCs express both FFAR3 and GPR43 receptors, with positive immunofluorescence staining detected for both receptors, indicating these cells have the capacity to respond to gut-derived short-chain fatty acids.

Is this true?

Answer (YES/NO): YES